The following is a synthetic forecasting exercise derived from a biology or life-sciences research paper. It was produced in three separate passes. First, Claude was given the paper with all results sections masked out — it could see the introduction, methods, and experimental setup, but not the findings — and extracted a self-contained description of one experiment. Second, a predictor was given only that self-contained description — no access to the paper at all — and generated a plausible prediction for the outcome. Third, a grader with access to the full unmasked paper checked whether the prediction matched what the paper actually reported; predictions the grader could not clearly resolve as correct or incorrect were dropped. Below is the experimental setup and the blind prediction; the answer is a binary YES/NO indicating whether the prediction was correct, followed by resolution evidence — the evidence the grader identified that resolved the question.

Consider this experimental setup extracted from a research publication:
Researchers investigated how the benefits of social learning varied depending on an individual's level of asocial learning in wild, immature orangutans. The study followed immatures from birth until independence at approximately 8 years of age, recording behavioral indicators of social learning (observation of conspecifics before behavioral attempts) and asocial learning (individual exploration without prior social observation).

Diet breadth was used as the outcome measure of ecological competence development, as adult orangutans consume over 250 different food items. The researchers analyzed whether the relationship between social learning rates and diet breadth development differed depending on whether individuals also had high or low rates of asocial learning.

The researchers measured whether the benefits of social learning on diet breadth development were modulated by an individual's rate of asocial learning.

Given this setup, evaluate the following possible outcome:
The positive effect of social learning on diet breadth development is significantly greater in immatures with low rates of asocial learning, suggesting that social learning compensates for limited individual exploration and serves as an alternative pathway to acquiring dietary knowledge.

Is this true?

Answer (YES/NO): YES